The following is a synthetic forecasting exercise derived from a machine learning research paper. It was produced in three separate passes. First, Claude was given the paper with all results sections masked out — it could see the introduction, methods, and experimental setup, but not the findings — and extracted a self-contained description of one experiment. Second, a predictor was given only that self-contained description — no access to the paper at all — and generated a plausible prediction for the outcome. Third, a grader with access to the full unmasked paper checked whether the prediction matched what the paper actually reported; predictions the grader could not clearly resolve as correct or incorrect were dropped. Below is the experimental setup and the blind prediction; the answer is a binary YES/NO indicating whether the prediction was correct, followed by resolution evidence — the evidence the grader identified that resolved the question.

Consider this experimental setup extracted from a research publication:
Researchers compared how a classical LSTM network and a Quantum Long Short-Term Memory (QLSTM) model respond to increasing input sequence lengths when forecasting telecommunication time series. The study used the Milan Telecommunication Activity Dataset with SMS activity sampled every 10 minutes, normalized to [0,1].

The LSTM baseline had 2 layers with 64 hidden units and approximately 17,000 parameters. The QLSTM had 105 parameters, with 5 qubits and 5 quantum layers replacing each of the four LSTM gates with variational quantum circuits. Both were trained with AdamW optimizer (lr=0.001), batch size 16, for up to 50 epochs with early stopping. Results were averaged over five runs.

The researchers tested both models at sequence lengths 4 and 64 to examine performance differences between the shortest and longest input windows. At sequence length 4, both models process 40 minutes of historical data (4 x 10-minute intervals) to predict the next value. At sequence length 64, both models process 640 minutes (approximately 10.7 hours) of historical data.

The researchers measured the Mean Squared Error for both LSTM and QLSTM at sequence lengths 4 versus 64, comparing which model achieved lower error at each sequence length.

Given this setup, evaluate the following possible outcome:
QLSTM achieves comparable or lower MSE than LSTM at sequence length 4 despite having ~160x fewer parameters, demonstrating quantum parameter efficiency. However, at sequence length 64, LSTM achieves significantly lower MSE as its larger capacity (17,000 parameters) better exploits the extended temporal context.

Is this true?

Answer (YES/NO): NO